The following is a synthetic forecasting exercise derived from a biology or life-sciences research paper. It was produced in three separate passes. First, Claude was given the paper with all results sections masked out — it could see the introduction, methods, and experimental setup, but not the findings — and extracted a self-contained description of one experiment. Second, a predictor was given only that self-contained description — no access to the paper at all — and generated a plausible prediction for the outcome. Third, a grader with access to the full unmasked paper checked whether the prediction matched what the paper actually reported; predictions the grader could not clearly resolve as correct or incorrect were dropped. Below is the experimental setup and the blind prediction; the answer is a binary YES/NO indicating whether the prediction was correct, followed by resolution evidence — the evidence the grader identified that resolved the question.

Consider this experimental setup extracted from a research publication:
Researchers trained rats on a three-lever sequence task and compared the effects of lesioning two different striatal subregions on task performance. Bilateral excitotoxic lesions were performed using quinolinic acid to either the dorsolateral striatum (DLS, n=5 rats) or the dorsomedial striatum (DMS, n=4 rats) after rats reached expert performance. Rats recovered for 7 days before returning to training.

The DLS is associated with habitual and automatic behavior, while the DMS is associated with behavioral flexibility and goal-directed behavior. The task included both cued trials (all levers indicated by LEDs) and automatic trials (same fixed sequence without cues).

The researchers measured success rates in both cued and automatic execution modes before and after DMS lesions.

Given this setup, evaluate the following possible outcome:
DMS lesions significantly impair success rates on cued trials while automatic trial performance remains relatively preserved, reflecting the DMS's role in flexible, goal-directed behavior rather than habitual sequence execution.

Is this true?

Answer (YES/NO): NO